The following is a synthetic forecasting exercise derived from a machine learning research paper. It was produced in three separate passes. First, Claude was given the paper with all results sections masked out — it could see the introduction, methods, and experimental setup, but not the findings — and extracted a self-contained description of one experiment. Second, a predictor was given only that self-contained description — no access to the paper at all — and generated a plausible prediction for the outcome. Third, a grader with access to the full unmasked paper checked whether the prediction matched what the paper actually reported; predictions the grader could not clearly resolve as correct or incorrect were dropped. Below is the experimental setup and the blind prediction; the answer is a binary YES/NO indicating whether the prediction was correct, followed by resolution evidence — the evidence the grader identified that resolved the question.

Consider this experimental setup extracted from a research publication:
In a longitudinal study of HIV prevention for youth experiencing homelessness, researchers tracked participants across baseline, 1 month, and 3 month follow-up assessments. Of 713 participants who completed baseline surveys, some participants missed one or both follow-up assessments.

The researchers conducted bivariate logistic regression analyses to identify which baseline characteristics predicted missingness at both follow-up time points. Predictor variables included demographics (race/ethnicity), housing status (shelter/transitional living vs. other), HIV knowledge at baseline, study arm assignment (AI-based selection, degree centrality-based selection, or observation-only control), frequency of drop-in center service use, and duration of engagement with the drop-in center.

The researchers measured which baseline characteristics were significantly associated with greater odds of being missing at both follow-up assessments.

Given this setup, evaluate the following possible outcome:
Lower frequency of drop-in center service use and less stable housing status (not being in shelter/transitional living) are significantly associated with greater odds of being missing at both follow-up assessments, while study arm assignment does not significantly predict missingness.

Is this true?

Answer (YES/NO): NO